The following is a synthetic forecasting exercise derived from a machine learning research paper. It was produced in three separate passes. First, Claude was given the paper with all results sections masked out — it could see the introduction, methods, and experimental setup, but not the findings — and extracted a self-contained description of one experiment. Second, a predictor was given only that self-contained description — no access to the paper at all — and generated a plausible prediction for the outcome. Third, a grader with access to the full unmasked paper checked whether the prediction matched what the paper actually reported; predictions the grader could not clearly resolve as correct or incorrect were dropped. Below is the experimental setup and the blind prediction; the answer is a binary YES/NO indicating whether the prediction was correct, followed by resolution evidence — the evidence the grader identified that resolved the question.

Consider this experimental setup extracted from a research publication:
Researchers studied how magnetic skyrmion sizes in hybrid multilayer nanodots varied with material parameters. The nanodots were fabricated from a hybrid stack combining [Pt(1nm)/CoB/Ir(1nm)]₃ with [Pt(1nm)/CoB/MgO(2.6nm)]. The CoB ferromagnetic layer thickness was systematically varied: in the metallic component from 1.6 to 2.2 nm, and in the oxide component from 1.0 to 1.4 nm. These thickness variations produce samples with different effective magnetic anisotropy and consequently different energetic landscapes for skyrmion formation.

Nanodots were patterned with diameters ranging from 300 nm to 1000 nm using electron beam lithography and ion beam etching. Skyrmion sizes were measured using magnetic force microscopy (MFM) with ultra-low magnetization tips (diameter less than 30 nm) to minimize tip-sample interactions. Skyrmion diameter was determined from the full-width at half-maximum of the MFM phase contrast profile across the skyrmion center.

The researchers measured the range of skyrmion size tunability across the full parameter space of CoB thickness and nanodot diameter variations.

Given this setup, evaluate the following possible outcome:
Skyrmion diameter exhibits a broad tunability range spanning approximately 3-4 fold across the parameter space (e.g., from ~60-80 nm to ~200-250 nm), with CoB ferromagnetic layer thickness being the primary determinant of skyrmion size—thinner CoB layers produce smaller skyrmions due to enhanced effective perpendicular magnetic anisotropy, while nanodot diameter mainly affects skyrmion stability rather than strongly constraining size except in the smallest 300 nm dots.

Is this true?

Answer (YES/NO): NO